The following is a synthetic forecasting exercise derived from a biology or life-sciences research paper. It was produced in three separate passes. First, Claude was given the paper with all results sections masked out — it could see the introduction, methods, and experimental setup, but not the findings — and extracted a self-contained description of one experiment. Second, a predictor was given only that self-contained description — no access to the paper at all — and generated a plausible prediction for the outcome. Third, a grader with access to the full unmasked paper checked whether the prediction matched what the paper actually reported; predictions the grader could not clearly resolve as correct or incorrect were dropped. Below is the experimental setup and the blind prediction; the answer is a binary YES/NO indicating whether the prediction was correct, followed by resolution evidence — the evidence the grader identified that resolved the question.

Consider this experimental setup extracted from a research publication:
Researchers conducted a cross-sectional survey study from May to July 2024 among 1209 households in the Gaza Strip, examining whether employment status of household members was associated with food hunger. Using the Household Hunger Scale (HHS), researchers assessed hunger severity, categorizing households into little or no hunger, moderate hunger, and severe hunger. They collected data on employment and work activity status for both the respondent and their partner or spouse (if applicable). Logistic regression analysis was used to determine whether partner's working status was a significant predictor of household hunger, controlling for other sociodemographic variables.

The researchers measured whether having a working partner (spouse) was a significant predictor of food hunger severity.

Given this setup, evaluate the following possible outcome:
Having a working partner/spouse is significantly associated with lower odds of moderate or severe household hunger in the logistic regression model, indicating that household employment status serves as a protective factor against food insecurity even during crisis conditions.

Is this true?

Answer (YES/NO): NO